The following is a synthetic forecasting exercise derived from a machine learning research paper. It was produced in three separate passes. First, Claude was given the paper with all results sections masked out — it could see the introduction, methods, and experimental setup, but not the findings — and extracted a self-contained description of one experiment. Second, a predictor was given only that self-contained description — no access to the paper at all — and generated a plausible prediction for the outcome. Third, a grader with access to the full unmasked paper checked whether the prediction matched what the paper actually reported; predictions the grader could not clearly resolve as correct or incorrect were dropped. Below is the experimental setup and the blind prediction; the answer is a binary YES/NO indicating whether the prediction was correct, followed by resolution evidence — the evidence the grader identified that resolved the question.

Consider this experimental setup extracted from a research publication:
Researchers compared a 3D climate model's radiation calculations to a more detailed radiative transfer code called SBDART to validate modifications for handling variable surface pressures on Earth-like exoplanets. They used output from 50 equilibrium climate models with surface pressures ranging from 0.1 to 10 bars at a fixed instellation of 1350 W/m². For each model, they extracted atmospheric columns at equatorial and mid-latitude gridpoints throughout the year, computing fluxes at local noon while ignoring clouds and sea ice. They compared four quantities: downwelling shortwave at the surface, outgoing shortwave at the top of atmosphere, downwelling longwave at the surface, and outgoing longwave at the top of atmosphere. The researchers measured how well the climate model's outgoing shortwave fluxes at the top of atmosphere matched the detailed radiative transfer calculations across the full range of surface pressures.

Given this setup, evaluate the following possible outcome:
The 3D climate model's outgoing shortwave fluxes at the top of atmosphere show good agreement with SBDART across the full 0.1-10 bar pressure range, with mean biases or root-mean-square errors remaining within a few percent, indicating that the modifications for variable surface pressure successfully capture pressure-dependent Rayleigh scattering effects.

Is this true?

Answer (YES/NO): NO